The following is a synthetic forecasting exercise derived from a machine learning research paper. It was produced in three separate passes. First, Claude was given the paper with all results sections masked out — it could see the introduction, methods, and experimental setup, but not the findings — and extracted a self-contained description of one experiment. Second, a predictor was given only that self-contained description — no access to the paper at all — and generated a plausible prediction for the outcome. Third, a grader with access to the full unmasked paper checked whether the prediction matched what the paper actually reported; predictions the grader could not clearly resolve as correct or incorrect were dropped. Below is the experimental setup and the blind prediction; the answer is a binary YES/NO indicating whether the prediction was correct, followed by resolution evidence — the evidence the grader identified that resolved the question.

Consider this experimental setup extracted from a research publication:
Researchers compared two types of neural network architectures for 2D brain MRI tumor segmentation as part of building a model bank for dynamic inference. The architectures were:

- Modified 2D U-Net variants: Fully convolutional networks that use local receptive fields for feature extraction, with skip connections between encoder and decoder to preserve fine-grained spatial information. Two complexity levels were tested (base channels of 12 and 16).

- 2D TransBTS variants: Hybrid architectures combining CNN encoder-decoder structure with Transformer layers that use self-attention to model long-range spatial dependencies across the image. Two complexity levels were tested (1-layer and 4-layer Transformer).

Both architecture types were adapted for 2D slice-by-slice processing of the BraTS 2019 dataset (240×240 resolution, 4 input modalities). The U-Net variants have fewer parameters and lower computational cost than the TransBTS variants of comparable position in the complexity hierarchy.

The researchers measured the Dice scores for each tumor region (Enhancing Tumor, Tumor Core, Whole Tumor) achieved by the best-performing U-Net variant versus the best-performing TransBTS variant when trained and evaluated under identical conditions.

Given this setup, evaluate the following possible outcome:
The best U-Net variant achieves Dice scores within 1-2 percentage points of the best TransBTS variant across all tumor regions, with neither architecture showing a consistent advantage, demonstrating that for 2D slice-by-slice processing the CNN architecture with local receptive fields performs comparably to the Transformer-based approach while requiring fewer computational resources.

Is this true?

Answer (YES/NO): YES